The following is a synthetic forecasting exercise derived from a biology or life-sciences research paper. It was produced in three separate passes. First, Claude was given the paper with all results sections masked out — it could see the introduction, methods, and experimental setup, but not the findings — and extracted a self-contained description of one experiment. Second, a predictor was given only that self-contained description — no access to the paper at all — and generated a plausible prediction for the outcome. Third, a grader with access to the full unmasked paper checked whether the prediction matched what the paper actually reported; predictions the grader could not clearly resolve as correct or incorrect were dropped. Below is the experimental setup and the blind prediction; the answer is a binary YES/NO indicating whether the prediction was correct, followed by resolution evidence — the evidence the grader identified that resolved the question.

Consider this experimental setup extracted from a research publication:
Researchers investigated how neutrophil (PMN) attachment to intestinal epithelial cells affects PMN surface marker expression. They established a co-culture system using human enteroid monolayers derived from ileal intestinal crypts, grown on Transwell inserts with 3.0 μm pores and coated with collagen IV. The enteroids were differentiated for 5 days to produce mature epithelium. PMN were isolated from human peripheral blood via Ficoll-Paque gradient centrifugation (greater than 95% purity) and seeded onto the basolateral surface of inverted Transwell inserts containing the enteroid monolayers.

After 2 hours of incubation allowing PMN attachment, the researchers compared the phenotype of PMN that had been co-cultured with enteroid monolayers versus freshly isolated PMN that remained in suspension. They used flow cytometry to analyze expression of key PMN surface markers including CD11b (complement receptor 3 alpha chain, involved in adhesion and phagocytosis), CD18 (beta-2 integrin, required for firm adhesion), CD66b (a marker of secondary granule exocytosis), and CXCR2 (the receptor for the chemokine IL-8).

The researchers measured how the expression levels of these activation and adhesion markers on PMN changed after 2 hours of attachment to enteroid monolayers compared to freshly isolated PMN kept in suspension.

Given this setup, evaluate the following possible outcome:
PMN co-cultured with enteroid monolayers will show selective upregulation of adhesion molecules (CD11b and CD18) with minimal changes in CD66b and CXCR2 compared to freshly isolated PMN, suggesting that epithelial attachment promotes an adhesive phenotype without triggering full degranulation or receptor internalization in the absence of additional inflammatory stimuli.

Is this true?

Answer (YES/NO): NO